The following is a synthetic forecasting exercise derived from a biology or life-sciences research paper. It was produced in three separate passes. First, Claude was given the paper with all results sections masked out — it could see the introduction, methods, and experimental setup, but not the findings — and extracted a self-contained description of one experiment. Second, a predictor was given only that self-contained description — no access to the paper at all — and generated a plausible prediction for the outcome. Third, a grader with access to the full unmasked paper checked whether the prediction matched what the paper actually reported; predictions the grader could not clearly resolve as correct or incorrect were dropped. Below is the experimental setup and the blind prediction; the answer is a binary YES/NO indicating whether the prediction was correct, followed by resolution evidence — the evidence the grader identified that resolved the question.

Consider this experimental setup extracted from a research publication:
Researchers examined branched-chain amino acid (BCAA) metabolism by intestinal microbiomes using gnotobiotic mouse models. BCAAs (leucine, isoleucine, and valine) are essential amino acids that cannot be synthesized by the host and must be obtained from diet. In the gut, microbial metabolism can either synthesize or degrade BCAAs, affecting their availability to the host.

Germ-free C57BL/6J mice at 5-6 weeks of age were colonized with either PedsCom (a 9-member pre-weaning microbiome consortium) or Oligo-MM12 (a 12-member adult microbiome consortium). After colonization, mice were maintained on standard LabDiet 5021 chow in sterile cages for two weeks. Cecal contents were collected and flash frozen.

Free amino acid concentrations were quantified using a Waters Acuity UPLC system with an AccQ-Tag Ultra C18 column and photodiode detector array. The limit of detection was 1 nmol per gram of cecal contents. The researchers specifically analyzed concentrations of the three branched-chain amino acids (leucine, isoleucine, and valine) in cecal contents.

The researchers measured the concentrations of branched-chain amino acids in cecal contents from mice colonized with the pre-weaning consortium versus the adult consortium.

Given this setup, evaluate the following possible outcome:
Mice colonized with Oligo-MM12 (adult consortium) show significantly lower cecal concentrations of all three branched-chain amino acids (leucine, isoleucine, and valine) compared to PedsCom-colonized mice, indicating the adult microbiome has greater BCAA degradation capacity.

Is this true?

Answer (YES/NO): NO